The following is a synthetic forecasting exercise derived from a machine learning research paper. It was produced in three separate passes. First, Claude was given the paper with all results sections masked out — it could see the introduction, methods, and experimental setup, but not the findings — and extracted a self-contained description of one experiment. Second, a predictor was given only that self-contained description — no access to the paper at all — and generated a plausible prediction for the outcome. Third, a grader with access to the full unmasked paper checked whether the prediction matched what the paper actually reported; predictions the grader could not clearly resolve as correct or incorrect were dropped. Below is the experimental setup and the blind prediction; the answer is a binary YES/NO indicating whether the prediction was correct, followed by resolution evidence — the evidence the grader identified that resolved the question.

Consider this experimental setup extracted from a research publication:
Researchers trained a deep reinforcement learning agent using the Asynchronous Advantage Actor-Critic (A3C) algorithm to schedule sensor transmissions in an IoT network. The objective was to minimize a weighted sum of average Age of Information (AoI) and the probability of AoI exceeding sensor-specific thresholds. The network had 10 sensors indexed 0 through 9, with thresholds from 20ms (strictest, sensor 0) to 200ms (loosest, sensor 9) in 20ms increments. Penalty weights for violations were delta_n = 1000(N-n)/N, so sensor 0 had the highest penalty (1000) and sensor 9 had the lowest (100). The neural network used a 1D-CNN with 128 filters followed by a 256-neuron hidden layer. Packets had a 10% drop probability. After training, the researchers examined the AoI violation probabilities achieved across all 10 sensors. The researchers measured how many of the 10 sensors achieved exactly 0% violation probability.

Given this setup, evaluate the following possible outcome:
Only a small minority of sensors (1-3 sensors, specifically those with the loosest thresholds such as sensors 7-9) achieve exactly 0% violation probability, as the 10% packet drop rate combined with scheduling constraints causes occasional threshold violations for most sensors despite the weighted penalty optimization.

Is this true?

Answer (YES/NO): NO